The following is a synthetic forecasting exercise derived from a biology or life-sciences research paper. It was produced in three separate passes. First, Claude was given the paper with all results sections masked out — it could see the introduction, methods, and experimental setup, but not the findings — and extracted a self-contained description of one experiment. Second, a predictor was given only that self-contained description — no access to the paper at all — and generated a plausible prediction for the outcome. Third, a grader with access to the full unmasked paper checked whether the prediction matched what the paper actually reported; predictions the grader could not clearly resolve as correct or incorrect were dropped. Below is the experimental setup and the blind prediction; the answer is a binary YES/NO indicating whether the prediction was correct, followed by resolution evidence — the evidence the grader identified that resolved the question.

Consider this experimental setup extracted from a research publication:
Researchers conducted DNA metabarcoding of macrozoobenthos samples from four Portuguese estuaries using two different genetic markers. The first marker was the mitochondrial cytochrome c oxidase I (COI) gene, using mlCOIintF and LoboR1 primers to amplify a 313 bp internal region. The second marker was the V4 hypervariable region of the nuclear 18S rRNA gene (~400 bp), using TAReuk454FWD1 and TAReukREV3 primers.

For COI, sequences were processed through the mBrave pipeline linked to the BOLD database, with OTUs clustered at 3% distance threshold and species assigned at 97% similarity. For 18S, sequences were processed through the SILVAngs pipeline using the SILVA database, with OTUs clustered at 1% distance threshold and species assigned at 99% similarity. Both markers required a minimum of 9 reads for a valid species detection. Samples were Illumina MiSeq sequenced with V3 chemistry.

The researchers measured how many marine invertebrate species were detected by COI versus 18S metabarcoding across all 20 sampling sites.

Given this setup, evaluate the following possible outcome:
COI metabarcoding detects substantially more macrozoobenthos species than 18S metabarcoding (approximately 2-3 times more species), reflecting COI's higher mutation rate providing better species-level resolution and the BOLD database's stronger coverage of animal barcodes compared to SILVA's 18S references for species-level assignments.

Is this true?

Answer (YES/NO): NO